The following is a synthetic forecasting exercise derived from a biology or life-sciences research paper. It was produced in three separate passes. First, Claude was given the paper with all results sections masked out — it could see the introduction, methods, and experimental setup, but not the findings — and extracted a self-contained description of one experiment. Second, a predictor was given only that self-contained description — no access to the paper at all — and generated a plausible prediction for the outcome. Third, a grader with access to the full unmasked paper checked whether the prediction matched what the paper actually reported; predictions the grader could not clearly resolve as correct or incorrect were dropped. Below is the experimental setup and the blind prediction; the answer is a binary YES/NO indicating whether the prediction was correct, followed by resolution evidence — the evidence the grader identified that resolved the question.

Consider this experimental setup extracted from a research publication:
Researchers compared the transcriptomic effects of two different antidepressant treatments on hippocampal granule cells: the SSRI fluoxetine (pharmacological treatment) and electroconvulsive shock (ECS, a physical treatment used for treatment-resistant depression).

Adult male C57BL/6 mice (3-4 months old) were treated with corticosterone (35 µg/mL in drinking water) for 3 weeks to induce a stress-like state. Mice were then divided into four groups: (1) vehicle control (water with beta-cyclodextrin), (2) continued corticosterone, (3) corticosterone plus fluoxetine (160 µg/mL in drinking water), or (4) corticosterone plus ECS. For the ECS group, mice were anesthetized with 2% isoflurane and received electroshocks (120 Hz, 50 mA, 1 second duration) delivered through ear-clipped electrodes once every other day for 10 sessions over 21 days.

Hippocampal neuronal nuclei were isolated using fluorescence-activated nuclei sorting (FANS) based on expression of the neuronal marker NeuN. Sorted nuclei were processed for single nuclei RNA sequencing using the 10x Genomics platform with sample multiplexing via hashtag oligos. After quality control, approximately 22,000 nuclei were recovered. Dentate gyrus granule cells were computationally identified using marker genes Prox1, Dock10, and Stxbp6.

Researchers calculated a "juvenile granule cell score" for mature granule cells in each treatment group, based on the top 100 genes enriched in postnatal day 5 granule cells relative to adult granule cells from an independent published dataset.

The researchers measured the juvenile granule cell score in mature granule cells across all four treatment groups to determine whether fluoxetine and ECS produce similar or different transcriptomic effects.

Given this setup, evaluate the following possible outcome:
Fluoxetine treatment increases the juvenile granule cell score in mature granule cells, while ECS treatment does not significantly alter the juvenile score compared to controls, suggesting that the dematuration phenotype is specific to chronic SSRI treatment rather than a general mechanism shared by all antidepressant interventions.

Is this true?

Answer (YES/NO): NO